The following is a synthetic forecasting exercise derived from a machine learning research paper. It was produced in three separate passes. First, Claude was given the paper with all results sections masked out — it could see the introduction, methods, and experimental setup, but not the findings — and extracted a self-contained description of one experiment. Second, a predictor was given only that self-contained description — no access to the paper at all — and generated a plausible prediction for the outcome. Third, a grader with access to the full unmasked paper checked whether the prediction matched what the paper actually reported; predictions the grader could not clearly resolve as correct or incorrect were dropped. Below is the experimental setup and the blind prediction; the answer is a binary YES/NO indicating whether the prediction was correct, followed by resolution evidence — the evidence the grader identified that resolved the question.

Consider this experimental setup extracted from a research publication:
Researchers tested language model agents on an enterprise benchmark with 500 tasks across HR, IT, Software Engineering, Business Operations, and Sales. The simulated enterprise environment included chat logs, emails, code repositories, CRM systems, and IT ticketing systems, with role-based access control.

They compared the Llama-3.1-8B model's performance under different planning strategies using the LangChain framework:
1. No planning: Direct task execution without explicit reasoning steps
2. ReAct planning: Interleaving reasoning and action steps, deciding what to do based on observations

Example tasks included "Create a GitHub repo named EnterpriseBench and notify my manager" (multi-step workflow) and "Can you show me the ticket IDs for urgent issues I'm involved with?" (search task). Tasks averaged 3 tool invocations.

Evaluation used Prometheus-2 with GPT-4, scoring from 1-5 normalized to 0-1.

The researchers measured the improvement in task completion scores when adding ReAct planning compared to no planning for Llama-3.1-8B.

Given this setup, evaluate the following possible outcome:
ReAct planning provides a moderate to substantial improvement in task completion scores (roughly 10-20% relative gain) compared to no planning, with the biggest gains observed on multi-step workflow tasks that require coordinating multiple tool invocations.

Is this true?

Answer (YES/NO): NO